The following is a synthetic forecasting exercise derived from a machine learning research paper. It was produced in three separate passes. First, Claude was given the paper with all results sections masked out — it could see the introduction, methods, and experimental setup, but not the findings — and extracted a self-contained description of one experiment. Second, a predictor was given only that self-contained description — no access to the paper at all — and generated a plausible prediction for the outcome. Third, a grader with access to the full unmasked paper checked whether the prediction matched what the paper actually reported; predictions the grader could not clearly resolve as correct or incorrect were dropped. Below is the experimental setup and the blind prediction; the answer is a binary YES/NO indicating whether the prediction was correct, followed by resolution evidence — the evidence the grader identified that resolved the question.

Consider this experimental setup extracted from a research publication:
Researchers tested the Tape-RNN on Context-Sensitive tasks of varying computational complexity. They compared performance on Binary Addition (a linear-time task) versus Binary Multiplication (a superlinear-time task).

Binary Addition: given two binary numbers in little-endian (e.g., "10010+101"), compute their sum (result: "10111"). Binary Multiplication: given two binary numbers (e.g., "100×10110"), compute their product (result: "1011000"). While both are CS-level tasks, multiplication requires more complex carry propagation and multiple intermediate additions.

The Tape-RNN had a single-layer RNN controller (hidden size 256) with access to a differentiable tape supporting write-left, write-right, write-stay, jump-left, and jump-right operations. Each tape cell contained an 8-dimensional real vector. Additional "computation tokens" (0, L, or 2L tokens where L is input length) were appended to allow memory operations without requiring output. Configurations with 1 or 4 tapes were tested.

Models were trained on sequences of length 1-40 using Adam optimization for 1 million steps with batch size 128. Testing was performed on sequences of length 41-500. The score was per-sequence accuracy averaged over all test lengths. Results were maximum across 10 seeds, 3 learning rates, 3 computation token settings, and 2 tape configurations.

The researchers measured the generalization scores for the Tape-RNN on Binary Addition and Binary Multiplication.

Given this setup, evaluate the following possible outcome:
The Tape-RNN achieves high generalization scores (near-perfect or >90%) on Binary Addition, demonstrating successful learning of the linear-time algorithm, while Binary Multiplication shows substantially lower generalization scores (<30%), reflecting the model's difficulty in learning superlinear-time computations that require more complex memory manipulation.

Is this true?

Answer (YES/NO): NO